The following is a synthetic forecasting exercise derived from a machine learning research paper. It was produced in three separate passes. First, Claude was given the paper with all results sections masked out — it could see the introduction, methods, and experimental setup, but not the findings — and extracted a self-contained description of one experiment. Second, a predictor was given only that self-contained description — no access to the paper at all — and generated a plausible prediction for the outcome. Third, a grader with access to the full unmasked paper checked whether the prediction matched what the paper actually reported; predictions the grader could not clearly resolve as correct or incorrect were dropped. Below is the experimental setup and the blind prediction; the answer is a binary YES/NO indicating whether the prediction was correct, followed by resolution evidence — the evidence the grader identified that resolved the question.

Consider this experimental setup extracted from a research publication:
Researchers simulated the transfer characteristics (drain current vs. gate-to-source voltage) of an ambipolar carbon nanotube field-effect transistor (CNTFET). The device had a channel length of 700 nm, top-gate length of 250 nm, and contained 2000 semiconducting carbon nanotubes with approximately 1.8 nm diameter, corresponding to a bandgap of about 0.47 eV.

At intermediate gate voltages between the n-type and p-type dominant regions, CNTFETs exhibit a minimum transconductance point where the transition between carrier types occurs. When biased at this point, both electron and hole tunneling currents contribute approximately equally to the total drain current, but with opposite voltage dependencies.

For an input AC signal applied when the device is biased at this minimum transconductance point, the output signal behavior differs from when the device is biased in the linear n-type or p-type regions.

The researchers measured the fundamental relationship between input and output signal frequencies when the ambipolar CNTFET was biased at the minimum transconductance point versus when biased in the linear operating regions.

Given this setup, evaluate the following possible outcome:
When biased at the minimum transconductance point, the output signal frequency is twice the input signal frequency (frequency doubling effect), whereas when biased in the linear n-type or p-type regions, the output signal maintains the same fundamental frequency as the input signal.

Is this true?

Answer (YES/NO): YES